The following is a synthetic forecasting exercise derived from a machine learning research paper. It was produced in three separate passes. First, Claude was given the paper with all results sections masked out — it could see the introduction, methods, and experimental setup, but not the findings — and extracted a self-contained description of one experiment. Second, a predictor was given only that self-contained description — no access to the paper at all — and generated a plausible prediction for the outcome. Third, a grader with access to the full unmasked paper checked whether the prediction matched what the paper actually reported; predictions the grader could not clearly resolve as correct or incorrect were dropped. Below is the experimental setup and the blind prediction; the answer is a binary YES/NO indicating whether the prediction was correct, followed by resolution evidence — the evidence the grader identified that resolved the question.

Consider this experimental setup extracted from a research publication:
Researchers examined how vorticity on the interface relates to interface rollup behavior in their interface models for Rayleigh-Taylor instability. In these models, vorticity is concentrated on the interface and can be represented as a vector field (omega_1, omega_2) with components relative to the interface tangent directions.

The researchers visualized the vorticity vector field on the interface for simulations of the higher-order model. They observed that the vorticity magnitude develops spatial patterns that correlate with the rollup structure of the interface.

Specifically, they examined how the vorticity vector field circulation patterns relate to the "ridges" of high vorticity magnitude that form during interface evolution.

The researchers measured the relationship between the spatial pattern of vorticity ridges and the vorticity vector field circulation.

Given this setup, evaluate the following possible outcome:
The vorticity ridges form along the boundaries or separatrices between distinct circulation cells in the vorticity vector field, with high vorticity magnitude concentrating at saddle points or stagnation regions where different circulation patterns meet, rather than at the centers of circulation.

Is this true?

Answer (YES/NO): NO